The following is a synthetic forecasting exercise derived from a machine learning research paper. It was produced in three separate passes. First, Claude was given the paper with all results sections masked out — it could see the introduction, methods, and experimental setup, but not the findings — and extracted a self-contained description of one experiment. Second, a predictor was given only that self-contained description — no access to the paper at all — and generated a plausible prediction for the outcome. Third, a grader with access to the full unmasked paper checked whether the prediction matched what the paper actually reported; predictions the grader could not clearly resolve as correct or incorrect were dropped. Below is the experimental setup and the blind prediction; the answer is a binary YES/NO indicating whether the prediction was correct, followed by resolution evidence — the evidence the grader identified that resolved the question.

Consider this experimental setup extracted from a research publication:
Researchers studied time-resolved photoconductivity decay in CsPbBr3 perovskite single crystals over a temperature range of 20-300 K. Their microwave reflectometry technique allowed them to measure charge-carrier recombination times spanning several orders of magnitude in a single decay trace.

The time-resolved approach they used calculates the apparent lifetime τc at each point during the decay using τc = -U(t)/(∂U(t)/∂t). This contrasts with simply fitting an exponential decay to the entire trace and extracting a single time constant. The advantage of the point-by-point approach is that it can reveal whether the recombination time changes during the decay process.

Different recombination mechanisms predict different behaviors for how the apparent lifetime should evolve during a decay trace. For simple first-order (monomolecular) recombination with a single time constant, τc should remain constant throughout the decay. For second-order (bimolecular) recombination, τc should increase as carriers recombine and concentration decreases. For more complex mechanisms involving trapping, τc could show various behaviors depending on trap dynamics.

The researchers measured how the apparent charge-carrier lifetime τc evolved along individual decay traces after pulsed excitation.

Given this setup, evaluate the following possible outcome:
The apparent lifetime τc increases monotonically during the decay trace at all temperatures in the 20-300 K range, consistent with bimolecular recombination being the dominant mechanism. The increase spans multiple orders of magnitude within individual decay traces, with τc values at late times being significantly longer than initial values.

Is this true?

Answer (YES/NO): NO